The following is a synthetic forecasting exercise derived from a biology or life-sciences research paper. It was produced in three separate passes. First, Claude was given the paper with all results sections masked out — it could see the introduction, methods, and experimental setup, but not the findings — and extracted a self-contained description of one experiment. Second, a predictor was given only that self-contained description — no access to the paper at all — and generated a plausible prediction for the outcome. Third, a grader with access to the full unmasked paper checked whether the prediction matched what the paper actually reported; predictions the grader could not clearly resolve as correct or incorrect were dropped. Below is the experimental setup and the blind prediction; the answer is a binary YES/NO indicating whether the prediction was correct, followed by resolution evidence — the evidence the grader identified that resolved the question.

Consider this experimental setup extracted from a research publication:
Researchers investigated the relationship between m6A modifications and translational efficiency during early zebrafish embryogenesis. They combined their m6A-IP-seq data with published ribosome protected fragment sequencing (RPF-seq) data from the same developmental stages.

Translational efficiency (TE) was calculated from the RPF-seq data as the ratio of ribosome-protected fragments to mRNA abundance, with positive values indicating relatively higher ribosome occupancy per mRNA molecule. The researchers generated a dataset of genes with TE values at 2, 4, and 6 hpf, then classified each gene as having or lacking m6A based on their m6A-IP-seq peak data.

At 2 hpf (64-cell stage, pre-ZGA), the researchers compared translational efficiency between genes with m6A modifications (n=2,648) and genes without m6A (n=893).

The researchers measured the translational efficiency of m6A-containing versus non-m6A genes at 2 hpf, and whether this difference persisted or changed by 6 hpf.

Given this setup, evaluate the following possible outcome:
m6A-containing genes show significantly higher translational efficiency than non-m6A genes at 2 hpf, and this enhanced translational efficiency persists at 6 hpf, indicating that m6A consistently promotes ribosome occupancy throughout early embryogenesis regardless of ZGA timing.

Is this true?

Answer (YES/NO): NO